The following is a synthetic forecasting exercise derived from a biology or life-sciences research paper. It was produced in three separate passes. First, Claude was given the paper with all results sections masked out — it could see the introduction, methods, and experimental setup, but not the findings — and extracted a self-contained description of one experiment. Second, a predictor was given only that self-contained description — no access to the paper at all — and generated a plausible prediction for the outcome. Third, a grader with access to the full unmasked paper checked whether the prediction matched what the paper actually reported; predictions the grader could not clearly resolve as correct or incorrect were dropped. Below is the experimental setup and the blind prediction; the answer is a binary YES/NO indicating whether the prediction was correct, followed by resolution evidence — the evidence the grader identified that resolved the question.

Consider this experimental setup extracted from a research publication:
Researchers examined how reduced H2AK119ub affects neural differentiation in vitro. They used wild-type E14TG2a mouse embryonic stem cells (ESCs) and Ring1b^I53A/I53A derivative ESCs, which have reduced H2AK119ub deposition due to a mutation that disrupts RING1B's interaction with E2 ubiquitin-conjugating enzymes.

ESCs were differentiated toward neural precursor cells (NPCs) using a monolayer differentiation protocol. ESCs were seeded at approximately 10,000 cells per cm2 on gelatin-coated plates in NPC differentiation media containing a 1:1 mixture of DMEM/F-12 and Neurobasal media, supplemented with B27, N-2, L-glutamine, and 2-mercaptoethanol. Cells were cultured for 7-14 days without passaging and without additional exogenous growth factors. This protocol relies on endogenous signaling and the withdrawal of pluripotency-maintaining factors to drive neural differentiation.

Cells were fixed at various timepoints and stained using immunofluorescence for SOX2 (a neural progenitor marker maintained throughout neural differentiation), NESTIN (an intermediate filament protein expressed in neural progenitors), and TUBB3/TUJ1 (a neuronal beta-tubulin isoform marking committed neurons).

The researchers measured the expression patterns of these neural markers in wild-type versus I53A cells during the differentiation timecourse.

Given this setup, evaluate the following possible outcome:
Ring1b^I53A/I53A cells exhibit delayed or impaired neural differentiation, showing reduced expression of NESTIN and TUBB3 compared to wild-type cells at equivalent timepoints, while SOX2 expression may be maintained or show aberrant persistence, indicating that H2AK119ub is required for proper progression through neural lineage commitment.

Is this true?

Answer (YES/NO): NO